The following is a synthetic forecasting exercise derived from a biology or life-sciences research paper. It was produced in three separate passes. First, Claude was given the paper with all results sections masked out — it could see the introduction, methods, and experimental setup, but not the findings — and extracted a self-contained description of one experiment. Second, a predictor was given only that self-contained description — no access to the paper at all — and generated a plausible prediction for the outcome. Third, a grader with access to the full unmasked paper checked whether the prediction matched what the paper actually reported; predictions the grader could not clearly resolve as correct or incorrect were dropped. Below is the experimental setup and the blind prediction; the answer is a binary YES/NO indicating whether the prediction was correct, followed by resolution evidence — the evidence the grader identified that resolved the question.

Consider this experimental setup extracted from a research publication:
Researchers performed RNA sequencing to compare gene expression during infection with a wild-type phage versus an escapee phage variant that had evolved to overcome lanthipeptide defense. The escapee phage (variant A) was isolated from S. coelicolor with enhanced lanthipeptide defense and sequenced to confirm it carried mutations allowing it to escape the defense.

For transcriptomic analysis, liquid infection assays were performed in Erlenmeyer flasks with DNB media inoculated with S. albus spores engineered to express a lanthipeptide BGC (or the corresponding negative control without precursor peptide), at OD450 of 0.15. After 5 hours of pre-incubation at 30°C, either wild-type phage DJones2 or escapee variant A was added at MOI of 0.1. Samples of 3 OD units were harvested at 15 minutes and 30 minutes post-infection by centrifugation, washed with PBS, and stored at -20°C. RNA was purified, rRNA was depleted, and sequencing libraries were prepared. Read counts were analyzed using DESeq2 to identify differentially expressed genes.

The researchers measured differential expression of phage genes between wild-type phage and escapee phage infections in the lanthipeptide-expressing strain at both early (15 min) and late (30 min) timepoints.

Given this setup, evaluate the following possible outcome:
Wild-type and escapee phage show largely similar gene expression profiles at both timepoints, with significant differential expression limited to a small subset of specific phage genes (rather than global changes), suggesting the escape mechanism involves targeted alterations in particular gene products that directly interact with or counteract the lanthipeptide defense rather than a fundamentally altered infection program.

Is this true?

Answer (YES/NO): NO